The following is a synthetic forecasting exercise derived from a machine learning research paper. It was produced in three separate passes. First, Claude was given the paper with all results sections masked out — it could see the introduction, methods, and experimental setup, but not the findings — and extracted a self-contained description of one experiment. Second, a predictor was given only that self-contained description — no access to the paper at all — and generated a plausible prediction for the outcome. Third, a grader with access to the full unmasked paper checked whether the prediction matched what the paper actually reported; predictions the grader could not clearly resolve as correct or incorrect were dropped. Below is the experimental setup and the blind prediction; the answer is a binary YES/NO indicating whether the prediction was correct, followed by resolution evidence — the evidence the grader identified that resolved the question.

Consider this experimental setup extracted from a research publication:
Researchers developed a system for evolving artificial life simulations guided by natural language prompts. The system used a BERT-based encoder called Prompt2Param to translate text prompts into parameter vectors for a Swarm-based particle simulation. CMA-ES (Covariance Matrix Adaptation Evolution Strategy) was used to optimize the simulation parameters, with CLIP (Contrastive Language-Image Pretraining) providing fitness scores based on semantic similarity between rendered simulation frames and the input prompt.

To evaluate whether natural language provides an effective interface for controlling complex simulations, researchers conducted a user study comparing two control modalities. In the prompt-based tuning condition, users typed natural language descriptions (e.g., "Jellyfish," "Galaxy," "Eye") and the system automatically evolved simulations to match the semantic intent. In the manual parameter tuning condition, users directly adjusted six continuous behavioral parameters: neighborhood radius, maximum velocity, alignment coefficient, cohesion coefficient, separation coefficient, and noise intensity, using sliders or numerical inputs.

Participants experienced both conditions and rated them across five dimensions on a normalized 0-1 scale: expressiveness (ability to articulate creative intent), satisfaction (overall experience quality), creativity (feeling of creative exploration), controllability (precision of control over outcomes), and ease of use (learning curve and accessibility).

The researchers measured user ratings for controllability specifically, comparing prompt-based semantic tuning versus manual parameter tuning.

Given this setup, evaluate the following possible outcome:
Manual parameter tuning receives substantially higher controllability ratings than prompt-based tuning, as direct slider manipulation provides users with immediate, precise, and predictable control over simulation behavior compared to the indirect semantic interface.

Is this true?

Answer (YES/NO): NO